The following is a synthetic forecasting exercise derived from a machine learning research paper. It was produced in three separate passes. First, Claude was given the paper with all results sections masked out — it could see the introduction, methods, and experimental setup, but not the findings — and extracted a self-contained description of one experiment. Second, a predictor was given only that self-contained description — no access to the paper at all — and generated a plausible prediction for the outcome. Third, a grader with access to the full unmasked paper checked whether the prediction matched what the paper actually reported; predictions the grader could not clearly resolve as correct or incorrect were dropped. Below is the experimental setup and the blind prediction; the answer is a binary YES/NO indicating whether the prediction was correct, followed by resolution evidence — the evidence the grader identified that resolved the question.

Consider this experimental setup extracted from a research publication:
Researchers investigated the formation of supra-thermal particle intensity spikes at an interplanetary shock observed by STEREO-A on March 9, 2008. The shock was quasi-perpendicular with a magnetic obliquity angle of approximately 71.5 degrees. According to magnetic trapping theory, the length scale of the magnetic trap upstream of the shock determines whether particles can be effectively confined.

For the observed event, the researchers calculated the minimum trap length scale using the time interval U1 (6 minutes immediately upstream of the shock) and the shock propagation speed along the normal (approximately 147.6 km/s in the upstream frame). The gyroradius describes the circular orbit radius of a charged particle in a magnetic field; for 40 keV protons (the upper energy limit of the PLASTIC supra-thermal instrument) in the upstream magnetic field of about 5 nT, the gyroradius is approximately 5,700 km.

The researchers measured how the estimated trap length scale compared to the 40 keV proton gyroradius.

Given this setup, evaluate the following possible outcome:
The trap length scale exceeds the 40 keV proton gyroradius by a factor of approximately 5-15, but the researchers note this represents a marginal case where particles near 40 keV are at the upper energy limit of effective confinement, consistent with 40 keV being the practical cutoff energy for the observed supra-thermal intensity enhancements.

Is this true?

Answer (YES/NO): NO